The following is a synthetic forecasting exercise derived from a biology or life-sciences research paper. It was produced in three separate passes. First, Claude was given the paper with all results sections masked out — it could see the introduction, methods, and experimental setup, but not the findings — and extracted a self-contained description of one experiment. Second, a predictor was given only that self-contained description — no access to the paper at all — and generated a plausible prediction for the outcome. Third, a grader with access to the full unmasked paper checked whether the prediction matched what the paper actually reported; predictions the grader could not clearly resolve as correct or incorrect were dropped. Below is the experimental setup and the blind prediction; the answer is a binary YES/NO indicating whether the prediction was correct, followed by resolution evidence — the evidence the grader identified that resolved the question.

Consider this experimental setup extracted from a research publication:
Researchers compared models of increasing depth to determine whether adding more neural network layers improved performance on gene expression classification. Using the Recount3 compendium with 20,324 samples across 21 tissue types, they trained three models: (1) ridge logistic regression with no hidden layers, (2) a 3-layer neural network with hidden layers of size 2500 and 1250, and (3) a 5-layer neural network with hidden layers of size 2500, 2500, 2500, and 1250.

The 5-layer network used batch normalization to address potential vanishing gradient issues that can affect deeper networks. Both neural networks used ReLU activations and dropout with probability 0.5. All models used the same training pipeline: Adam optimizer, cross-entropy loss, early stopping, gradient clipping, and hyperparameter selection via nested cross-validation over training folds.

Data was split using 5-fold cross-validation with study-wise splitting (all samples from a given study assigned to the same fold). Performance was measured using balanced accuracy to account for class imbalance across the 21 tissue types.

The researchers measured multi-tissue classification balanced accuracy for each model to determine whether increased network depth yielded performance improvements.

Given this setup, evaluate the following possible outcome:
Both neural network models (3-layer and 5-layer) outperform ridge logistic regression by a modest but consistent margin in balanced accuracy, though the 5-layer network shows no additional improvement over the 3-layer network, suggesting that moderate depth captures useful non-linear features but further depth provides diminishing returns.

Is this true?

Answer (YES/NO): NO